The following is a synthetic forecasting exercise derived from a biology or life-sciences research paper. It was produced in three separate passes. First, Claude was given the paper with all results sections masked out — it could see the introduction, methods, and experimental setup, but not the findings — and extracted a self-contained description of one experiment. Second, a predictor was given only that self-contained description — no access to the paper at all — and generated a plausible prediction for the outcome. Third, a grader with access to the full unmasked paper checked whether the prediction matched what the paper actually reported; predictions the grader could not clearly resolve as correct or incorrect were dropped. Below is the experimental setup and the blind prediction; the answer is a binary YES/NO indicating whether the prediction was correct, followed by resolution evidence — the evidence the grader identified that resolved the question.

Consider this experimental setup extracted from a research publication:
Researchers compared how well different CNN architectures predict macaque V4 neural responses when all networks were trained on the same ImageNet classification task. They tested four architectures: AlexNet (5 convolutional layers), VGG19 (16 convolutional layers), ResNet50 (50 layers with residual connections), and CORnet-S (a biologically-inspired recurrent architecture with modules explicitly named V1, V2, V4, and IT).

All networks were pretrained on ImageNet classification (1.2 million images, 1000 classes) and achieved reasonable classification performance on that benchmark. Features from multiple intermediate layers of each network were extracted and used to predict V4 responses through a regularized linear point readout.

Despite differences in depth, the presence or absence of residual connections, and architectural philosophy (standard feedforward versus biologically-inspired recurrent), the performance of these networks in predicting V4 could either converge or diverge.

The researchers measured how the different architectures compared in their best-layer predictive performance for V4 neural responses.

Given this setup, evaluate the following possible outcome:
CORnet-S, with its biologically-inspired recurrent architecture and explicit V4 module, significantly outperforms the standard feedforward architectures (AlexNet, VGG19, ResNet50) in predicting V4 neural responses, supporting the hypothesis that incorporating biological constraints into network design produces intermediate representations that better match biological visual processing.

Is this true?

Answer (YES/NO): NO